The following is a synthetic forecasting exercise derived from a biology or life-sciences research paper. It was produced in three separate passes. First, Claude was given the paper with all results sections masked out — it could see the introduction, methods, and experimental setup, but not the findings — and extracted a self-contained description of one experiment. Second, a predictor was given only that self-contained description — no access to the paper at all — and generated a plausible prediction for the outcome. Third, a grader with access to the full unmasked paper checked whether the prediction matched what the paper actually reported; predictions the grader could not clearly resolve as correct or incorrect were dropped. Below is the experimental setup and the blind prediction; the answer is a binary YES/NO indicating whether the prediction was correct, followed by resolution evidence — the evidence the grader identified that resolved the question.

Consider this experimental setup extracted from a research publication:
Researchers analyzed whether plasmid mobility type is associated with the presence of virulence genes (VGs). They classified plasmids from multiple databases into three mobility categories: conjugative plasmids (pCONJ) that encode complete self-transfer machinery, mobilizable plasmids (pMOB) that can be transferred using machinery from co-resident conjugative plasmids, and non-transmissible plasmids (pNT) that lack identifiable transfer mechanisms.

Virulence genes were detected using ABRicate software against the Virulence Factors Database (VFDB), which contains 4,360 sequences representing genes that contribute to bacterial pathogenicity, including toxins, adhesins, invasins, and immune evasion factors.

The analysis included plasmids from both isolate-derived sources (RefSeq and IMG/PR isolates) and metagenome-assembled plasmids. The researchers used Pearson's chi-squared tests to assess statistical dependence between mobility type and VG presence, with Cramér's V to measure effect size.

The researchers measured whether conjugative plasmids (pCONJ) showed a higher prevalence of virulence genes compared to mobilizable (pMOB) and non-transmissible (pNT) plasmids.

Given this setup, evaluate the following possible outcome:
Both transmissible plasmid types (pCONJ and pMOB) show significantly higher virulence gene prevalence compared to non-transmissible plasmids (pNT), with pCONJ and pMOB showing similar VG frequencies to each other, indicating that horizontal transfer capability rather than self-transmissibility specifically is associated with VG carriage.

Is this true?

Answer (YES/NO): NO